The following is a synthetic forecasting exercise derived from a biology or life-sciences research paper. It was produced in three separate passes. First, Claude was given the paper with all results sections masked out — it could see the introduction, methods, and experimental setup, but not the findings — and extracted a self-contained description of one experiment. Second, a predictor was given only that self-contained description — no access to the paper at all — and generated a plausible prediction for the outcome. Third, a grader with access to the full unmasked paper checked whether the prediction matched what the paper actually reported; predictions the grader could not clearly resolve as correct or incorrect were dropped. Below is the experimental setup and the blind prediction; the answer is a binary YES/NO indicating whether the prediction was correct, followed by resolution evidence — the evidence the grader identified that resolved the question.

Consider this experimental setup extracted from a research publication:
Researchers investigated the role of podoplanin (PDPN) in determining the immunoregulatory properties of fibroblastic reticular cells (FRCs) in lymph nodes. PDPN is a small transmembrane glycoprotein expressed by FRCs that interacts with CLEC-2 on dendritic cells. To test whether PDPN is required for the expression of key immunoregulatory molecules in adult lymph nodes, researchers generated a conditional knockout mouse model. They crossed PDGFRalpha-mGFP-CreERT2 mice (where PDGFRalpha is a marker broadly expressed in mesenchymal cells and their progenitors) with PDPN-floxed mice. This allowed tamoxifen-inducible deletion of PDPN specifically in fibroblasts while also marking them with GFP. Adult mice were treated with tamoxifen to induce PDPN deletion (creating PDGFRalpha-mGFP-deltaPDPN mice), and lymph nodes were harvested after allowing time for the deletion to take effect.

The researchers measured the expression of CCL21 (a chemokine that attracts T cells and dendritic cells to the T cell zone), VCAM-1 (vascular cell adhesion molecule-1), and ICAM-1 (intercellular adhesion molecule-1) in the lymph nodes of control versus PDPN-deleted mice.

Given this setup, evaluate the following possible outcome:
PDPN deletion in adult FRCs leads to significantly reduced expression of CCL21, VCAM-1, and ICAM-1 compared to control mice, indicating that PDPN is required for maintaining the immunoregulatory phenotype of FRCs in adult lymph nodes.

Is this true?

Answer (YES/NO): YES